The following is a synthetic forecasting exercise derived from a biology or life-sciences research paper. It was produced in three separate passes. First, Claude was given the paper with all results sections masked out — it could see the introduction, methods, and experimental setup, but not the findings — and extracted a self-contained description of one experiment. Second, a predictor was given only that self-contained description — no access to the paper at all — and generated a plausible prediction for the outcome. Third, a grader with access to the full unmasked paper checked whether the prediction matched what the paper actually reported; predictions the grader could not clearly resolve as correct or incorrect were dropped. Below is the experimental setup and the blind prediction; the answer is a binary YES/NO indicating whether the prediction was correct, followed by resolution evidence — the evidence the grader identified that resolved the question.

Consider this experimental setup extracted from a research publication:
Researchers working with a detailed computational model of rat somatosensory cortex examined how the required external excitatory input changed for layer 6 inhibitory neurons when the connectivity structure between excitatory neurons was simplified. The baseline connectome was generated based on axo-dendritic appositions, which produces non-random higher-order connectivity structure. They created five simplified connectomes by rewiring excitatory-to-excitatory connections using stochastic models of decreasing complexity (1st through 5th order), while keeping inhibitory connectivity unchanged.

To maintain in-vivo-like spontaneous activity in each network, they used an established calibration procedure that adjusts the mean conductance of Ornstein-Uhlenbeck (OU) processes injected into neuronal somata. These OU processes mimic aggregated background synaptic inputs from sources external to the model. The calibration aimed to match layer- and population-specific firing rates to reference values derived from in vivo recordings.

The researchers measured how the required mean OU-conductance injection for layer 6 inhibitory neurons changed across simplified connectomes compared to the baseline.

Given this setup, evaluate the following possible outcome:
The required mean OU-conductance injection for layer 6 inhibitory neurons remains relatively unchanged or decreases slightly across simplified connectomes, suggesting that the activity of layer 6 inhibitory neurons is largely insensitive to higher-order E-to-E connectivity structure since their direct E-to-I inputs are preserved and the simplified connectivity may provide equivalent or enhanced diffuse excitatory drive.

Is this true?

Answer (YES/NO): NO